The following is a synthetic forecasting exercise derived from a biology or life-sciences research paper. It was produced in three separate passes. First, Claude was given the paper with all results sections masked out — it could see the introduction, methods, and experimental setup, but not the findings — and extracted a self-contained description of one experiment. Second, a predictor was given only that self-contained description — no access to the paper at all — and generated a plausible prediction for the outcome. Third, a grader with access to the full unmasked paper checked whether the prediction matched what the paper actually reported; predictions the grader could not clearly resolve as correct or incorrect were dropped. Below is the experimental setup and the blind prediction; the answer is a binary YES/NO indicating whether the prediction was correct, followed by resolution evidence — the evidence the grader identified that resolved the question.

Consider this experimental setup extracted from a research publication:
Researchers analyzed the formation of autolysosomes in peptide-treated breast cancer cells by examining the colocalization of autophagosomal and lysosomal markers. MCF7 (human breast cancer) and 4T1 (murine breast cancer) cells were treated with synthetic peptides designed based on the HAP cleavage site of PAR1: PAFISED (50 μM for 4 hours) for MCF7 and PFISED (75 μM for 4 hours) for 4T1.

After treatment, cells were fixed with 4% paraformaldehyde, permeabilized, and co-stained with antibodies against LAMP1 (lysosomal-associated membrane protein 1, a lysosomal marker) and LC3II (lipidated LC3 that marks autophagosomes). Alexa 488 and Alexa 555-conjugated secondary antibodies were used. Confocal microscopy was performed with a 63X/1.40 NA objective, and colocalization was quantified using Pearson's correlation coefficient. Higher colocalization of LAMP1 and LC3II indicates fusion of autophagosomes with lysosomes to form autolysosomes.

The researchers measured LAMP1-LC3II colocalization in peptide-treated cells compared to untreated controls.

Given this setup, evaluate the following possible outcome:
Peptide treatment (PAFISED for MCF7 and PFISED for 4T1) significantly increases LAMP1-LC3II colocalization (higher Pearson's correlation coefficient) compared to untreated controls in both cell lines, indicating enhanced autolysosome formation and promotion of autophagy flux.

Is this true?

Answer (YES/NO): YES